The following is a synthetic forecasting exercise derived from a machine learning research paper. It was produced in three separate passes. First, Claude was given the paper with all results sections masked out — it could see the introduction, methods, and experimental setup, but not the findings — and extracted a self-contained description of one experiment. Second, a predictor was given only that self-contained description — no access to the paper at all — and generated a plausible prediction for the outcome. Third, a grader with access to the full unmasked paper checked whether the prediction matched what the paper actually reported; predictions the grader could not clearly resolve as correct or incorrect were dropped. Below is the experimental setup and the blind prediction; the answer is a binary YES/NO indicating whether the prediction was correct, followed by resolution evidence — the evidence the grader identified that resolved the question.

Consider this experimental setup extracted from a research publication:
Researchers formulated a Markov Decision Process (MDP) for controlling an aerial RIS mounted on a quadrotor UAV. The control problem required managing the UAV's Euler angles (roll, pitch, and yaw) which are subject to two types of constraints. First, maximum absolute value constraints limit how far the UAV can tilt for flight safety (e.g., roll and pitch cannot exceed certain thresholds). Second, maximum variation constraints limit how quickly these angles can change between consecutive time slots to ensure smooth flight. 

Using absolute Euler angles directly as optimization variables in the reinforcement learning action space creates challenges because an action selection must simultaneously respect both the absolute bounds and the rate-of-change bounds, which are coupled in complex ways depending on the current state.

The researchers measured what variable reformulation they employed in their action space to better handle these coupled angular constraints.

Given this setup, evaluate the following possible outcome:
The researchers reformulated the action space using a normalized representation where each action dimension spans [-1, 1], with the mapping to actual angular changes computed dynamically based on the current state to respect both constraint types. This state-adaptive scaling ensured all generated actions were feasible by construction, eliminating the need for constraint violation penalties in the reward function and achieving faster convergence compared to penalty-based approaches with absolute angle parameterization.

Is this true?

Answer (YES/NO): NO